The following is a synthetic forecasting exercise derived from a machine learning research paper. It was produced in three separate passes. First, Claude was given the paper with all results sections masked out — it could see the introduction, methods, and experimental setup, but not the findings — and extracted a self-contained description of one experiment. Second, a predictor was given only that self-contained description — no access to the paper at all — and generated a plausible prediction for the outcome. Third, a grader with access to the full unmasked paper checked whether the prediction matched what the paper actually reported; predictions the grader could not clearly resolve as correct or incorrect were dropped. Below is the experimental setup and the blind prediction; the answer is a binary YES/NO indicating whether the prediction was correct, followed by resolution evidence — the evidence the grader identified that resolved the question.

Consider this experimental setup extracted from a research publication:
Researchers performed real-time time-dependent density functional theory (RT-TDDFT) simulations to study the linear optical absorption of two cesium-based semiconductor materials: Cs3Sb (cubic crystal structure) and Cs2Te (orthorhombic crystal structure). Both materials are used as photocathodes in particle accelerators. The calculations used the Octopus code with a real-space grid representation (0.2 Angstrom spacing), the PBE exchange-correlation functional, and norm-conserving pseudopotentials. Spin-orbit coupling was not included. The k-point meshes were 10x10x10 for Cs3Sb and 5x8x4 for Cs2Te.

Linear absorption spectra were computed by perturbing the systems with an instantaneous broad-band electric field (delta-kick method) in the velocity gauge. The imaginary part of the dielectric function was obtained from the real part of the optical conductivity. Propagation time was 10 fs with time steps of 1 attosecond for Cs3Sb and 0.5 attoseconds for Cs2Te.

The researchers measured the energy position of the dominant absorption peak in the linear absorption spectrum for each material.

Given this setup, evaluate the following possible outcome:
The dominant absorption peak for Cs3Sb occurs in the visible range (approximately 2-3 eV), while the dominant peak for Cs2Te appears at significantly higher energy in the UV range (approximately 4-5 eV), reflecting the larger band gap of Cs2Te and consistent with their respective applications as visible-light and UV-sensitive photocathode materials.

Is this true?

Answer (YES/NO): NO